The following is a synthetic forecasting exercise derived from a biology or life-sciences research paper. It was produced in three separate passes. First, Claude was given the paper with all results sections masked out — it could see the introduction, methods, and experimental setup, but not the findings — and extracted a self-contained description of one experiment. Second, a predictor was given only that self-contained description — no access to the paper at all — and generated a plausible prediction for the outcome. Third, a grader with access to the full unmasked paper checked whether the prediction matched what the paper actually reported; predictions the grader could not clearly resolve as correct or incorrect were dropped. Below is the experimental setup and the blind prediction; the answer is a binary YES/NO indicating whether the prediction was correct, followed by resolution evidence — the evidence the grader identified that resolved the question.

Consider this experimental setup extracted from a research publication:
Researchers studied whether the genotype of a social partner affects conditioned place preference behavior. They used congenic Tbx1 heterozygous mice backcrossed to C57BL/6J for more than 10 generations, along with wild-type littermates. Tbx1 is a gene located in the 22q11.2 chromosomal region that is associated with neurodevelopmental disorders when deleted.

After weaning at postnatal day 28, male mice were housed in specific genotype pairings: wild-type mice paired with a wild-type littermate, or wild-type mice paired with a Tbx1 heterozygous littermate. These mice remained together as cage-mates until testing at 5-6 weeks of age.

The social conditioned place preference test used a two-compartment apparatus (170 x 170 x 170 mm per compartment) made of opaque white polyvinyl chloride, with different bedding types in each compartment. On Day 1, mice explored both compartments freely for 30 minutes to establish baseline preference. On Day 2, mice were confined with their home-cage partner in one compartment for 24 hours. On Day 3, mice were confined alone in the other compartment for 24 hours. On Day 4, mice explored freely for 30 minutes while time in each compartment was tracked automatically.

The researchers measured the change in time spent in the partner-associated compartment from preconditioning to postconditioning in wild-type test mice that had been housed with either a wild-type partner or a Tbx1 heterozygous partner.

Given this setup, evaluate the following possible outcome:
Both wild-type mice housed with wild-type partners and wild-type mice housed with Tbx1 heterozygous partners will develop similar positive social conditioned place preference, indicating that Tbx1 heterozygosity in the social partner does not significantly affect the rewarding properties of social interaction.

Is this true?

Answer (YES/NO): NO